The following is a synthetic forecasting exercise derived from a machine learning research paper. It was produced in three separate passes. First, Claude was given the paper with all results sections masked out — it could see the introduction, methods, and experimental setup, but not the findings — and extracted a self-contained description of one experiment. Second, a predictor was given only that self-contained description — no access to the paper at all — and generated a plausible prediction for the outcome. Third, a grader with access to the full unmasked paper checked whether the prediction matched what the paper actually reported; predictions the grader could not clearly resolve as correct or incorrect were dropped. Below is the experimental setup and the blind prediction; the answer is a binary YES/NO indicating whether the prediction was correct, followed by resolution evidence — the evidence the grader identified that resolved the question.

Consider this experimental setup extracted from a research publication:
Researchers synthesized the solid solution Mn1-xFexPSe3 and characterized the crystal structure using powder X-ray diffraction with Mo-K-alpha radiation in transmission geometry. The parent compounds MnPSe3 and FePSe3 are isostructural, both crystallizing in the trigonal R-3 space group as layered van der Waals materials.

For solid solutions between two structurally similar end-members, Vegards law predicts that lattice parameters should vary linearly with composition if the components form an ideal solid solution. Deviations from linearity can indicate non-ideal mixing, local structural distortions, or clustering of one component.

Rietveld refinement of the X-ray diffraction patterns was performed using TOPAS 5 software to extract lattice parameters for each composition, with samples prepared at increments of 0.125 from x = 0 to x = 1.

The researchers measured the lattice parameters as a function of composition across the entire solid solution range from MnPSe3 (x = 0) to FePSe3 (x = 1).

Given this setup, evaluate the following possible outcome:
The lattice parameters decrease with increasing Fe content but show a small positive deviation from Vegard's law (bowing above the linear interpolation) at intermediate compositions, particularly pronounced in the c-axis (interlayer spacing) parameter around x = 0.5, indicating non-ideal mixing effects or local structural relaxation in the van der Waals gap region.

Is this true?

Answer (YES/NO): NO